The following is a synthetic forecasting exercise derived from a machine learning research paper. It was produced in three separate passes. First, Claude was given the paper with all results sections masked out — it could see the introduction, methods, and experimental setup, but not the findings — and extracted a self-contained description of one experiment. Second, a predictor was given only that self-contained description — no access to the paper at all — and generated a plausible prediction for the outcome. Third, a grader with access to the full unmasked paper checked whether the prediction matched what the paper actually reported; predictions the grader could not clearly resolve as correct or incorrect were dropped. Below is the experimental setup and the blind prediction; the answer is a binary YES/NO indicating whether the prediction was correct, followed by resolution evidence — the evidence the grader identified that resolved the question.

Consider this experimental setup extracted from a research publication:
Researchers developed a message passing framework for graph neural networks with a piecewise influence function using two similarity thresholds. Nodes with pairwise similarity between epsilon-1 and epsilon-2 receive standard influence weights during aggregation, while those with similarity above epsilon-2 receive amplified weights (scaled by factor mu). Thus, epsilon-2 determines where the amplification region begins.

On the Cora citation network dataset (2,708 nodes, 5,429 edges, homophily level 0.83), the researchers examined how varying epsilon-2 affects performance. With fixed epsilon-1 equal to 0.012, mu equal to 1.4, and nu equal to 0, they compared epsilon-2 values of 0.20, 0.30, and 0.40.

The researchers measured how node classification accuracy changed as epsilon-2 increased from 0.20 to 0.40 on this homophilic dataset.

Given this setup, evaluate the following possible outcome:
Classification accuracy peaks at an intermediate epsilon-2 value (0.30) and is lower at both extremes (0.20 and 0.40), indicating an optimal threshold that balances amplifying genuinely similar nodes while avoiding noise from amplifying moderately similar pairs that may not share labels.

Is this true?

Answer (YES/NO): NO